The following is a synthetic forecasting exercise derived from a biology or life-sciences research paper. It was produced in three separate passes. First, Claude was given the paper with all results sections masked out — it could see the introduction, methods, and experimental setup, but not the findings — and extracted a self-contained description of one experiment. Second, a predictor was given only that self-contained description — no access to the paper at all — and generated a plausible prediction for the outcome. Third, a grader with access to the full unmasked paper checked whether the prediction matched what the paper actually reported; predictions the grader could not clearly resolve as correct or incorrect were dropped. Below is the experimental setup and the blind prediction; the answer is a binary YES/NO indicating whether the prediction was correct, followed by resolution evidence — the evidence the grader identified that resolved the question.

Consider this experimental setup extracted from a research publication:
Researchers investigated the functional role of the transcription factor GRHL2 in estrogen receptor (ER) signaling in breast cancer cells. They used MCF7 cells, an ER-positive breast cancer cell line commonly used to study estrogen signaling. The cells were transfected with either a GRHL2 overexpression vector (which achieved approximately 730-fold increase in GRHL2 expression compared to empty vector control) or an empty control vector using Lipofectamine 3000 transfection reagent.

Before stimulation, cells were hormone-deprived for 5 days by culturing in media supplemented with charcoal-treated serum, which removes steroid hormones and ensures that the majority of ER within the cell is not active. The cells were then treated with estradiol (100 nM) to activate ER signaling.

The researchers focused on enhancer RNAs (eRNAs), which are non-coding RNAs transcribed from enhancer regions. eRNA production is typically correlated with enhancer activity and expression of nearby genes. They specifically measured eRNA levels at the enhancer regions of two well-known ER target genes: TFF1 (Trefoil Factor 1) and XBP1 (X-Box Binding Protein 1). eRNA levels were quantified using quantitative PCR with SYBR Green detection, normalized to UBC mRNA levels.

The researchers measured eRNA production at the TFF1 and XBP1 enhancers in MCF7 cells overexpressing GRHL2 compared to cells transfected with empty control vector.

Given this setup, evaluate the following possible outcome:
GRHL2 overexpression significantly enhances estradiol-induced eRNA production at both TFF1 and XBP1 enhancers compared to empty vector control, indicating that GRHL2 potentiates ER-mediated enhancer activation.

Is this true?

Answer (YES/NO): NO